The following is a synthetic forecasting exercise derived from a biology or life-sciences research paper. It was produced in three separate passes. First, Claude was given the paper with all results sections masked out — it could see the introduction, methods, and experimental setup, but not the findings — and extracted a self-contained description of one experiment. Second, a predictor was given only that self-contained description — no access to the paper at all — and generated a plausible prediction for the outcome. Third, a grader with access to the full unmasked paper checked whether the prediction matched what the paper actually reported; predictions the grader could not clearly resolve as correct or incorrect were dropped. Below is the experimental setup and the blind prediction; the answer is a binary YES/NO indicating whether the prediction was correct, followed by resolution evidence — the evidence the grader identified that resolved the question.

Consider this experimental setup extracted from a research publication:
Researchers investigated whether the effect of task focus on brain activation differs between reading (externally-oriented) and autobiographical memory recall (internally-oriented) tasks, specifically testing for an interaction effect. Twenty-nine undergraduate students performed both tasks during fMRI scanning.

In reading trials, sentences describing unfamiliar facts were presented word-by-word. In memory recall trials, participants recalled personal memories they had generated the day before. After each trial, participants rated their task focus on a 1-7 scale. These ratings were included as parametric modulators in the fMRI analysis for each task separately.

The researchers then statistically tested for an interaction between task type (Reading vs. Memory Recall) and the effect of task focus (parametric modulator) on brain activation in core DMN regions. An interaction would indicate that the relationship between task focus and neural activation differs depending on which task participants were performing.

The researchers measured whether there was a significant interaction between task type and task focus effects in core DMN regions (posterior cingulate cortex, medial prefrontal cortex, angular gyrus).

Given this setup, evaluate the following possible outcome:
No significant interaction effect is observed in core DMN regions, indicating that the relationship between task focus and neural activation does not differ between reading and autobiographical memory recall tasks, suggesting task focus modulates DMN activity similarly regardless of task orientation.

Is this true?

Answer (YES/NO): NO